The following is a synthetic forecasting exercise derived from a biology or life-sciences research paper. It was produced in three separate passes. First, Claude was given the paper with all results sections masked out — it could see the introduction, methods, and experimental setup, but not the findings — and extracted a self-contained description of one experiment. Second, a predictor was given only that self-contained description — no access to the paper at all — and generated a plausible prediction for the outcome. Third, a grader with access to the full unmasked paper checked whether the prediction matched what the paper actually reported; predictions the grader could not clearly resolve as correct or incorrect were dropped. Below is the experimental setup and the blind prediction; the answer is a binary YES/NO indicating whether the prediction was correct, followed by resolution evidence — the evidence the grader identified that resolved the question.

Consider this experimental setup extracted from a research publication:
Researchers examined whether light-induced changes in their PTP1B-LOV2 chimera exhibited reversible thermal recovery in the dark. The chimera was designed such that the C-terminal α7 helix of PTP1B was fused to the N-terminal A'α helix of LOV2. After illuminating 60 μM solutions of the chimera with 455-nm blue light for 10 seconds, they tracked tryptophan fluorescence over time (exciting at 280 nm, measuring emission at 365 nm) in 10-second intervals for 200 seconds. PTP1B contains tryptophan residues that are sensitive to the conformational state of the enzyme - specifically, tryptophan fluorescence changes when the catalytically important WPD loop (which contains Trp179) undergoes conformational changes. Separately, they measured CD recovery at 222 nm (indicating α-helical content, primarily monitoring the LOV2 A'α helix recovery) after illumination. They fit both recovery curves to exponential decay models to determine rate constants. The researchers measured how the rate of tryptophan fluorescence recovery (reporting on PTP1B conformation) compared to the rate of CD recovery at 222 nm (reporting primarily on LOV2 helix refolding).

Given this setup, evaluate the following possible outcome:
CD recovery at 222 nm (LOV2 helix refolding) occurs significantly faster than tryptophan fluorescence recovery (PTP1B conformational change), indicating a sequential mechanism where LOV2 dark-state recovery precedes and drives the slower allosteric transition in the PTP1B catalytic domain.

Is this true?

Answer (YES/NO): YES